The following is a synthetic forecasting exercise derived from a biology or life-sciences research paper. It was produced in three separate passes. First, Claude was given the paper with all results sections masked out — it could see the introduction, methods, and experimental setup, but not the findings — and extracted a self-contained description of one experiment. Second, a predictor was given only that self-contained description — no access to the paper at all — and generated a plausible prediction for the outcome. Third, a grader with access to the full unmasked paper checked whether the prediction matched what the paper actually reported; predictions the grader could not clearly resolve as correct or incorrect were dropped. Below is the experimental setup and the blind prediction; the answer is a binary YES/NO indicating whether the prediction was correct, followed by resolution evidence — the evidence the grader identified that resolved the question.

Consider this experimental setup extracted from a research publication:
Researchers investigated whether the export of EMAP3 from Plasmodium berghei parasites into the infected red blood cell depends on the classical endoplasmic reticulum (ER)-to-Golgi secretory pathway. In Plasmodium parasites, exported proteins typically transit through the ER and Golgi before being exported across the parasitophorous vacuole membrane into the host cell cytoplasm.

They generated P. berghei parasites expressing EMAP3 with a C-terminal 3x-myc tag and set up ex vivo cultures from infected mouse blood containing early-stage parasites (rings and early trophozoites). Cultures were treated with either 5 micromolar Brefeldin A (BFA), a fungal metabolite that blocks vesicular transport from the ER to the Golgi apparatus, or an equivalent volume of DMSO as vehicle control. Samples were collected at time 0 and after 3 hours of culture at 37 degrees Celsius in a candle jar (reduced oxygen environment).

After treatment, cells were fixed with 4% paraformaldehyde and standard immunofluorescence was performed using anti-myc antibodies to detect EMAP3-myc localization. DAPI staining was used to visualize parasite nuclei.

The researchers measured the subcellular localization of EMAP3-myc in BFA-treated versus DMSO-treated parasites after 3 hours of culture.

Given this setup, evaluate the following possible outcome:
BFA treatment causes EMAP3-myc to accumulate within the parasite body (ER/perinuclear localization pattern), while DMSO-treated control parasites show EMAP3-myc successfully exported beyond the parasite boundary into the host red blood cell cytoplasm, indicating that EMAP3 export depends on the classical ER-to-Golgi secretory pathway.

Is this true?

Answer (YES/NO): YES